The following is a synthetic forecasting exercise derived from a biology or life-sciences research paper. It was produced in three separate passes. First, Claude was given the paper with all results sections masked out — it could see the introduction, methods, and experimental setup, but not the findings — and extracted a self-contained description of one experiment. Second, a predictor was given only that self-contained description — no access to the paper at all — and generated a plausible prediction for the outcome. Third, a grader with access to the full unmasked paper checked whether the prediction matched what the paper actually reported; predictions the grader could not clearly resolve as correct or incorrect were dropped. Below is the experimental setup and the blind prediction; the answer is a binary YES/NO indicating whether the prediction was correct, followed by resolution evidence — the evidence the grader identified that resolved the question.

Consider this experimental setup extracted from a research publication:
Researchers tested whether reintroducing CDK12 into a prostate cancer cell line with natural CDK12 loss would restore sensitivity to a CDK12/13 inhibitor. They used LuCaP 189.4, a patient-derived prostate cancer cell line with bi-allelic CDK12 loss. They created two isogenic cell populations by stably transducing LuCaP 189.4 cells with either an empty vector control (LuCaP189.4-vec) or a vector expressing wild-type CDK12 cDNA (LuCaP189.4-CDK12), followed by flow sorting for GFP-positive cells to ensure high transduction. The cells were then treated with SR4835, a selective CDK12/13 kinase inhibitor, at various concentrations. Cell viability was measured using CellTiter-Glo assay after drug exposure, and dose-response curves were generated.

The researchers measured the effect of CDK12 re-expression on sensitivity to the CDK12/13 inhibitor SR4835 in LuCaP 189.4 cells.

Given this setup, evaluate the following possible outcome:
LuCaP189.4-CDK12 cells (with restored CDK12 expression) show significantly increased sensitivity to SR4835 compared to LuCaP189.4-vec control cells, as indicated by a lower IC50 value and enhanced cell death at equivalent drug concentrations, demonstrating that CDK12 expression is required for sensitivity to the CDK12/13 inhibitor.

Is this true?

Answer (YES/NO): NO